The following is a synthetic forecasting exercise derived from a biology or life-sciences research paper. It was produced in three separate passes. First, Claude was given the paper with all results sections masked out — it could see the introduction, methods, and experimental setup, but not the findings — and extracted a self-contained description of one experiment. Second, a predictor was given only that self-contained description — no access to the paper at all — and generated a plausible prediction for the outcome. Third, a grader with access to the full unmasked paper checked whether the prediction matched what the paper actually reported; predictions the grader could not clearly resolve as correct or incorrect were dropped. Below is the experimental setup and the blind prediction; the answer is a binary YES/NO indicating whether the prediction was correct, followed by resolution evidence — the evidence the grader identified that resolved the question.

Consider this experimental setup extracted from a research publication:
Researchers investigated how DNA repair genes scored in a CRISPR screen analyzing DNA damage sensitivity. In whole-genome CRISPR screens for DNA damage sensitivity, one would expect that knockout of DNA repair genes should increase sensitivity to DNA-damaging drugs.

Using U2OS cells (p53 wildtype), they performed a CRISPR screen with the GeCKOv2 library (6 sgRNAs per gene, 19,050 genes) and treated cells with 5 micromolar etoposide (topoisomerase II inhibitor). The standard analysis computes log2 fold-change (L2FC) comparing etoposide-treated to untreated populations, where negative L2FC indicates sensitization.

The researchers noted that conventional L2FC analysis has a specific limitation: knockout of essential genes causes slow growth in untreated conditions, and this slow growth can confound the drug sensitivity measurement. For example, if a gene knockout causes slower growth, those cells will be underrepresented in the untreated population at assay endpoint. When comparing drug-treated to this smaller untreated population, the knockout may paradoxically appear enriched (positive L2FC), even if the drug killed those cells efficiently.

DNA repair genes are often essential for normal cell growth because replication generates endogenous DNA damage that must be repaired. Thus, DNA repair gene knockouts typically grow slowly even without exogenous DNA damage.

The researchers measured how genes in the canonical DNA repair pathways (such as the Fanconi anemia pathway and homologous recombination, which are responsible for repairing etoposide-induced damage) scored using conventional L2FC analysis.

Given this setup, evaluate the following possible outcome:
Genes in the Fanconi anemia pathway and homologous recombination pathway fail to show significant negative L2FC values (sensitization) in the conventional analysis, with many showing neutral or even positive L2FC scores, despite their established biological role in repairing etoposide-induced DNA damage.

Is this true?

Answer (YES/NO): YES